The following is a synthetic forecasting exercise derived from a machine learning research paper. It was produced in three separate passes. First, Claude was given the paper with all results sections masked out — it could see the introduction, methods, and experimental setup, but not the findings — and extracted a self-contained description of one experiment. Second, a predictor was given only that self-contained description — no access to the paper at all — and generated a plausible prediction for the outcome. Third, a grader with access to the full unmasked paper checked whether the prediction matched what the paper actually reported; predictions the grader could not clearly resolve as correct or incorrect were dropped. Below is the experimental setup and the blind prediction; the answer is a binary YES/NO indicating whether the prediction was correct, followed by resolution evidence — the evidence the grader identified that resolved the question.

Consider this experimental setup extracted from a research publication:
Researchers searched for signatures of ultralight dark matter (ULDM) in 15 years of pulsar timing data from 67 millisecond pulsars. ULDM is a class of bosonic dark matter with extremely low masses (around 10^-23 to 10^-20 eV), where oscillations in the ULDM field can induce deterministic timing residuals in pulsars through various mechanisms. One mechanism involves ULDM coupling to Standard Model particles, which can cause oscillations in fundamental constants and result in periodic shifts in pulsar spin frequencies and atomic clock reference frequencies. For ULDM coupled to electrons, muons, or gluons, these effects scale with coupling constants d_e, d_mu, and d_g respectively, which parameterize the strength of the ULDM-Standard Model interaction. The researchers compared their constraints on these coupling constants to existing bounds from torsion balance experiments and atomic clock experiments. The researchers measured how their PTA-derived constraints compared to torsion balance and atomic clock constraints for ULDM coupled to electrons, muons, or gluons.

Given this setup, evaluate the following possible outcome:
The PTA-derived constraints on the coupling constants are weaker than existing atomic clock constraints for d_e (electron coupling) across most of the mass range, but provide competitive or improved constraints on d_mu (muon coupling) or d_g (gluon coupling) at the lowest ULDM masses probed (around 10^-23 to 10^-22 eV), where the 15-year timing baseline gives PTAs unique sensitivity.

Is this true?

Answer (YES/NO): NO